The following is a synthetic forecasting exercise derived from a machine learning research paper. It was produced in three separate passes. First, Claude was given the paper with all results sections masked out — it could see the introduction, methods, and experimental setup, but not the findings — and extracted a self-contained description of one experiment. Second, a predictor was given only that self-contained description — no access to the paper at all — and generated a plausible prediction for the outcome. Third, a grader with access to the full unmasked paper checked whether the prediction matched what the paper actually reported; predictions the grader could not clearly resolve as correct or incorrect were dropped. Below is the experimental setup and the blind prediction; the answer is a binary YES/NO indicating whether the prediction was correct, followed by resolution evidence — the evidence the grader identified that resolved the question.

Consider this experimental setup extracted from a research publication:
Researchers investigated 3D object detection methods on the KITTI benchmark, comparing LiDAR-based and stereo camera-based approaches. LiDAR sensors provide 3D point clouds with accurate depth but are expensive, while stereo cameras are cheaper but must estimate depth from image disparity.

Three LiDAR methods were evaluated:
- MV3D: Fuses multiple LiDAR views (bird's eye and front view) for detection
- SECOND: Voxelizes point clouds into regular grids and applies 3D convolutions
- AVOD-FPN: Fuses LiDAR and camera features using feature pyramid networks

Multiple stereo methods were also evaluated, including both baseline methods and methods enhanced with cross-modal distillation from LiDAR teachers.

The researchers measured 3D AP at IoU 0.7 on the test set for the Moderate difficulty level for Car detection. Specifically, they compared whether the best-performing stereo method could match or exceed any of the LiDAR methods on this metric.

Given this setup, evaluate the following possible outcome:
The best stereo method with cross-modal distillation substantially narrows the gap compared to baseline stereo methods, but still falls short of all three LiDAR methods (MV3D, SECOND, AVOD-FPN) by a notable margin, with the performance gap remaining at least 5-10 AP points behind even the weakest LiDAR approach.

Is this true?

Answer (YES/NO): NO